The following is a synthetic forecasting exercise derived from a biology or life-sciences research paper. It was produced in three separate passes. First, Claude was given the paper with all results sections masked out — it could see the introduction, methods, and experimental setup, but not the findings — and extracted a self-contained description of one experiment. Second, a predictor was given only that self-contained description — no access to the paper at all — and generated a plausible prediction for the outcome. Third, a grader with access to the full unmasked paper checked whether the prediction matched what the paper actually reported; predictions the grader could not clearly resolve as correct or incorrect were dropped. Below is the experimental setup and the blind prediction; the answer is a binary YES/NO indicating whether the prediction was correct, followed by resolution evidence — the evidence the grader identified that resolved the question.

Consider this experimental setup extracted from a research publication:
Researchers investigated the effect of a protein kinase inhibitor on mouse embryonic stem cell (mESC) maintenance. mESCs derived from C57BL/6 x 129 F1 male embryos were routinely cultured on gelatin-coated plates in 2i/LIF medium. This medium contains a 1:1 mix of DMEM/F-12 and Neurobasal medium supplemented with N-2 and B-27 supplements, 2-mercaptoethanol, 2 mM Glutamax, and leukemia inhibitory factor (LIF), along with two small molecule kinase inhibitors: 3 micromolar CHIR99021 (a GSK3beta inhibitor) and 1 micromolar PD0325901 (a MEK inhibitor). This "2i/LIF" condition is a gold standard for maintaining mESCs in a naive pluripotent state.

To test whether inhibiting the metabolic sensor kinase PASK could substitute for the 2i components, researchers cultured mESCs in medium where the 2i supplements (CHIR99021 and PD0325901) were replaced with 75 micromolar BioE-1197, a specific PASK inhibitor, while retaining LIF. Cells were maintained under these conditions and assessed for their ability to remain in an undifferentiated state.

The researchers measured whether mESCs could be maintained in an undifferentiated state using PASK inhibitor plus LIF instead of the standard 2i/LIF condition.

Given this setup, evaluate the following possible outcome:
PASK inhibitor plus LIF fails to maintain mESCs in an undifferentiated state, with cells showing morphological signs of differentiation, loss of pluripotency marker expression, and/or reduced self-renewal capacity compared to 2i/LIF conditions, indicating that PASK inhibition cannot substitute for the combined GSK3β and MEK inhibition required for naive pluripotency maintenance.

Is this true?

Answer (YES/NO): NO